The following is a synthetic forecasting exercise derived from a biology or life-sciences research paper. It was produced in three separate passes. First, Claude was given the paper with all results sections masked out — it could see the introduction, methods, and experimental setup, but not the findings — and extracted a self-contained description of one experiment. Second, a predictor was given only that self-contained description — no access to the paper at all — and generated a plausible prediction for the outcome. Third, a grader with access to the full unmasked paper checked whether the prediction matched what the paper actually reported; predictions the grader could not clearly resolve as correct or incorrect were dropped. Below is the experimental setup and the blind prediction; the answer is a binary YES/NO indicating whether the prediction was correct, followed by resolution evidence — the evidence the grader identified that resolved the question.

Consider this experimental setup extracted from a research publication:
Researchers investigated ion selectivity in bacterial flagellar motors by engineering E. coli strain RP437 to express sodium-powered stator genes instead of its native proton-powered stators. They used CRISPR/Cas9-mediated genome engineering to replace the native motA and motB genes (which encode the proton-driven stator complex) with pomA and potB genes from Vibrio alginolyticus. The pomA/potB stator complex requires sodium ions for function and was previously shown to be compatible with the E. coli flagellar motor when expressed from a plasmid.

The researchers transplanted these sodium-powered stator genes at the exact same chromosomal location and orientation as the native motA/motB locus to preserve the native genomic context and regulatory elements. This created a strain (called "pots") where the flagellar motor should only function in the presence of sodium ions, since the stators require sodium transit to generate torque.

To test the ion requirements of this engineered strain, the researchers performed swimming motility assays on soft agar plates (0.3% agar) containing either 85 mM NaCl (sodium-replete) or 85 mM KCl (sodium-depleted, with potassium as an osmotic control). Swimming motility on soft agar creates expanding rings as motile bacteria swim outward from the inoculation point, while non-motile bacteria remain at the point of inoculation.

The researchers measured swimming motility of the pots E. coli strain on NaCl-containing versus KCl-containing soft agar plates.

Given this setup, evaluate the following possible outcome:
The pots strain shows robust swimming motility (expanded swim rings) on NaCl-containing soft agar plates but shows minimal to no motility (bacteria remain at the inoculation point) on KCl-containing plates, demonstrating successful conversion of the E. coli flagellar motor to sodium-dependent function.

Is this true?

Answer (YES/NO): YES